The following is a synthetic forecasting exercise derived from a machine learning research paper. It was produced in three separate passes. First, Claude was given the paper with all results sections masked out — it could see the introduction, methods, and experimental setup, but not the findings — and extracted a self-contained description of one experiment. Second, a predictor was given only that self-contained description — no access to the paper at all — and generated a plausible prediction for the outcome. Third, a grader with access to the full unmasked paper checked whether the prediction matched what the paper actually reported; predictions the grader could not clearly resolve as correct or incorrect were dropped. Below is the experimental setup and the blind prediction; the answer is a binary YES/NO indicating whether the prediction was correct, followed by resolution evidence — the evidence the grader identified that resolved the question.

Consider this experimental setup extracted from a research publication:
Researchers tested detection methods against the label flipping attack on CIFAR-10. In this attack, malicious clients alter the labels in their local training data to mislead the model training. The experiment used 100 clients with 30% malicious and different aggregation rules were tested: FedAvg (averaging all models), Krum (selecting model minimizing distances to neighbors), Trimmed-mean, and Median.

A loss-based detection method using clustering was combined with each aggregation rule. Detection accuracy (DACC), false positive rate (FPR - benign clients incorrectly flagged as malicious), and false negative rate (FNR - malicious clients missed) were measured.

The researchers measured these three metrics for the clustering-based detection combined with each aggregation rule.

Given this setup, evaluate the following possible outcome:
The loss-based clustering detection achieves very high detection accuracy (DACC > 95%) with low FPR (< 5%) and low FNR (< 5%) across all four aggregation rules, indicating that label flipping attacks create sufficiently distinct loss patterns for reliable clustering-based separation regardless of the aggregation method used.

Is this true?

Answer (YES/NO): NO